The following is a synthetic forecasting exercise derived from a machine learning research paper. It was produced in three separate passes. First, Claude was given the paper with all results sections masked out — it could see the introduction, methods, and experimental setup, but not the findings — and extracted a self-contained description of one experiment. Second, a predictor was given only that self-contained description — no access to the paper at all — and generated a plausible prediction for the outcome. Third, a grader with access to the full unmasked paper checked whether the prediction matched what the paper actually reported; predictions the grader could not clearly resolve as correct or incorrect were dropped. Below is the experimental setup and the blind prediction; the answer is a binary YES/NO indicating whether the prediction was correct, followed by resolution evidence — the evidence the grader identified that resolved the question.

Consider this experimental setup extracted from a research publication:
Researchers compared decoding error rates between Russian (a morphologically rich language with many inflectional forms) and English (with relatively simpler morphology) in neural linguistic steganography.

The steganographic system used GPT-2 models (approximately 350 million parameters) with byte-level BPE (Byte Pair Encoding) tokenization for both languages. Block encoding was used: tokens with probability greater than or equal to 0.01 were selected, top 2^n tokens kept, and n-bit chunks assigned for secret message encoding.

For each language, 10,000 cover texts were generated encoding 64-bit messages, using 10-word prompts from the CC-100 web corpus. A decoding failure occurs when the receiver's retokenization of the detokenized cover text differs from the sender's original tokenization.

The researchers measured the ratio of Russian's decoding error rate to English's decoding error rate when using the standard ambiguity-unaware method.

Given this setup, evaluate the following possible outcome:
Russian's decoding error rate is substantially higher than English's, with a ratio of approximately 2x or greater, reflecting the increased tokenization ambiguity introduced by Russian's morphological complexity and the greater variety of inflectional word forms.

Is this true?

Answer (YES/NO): YES